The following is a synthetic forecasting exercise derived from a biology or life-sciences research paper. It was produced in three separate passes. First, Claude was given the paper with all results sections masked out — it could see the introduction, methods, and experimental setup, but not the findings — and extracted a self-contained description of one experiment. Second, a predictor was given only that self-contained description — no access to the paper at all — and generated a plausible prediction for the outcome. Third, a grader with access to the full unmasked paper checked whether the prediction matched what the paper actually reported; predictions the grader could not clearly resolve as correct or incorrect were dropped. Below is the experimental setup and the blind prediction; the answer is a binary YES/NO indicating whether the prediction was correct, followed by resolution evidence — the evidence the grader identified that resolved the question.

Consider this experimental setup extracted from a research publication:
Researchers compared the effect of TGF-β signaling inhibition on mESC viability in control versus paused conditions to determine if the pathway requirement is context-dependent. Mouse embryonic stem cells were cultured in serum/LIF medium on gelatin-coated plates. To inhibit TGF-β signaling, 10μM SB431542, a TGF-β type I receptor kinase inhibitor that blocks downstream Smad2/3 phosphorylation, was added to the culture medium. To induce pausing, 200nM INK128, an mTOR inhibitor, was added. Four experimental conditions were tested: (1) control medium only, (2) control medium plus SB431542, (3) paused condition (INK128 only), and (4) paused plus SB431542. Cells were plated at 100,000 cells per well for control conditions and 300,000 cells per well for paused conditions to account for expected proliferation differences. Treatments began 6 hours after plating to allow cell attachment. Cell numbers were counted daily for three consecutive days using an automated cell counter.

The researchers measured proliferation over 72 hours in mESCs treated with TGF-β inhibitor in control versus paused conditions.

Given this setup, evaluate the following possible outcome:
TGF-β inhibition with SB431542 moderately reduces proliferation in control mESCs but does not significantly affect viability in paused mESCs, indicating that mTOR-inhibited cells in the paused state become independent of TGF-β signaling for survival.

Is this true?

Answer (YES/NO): NO